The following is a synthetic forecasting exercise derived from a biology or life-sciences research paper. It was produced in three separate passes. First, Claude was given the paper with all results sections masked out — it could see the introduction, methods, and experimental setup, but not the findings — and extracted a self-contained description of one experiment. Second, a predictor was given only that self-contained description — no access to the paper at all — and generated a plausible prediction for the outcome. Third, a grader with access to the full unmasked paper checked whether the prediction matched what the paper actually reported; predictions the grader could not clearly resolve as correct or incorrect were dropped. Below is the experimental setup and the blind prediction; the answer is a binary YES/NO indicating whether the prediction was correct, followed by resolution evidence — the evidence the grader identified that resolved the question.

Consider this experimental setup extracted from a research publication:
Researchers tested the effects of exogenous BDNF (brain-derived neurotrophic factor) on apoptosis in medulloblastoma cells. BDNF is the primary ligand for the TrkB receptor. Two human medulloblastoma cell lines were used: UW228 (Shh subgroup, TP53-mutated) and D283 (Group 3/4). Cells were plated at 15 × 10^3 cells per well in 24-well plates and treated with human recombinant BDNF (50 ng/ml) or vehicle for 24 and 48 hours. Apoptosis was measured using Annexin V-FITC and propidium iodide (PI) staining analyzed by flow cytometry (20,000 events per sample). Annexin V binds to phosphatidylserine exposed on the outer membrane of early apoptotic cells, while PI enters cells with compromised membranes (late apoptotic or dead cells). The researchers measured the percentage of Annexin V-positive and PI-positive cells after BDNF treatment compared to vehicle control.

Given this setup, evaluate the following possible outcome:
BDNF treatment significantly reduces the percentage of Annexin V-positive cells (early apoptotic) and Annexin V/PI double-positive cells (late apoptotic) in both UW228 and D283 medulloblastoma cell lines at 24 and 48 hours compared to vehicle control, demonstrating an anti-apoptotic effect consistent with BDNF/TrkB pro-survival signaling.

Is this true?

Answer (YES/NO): NO